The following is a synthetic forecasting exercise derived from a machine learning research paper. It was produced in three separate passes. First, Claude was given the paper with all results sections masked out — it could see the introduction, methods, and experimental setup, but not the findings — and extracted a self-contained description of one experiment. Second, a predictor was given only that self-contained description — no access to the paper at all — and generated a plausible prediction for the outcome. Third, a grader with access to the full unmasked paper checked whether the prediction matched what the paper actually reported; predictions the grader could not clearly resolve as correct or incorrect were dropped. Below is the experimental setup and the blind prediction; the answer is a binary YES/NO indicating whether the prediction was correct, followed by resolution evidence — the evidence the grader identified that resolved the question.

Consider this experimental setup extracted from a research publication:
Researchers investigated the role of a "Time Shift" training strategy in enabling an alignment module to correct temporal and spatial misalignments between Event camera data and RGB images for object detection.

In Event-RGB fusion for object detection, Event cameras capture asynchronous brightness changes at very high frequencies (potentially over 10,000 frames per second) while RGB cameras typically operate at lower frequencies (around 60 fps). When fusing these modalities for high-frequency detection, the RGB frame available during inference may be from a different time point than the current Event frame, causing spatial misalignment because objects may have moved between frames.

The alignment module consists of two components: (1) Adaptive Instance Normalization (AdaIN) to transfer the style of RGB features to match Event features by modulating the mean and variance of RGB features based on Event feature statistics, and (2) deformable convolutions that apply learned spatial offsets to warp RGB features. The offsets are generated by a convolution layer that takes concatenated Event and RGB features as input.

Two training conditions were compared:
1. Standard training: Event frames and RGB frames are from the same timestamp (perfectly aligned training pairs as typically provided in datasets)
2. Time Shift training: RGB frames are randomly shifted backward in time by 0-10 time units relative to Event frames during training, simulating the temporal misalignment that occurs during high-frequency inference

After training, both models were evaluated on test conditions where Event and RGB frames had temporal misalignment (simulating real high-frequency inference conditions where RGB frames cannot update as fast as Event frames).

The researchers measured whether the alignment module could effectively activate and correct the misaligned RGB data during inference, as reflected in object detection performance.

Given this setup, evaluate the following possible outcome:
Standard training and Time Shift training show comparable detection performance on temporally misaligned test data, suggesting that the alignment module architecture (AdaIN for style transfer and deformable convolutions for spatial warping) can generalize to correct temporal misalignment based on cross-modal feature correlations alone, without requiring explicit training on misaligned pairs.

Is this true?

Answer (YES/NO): NO